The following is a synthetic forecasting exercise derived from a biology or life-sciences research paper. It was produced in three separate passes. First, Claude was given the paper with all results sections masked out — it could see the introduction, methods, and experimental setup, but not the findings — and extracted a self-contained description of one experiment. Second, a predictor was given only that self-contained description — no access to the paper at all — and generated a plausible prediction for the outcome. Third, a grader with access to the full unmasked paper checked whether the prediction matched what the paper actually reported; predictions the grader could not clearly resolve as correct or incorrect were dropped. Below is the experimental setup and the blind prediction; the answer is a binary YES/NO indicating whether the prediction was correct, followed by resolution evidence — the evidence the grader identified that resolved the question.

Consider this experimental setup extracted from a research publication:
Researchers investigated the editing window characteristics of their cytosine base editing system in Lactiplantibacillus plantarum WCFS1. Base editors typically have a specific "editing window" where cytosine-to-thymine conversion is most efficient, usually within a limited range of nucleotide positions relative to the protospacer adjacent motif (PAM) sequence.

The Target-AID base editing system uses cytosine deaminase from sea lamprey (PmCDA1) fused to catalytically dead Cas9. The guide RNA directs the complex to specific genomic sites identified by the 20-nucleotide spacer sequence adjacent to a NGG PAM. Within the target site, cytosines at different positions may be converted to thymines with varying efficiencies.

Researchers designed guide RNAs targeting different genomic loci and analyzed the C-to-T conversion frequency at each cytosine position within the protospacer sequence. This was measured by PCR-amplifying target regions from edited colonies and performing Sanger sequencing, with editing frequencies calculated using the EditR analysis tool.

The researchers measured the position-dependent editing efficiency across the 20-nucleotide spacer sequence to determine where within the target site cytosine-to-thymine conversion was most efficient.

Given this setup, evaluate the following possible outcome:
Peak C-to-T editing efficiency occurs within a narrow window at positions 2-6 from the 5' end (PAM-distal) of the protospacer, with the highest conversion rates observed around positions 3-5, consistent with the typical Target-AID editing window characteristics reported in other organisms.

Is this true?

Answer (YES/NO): NO